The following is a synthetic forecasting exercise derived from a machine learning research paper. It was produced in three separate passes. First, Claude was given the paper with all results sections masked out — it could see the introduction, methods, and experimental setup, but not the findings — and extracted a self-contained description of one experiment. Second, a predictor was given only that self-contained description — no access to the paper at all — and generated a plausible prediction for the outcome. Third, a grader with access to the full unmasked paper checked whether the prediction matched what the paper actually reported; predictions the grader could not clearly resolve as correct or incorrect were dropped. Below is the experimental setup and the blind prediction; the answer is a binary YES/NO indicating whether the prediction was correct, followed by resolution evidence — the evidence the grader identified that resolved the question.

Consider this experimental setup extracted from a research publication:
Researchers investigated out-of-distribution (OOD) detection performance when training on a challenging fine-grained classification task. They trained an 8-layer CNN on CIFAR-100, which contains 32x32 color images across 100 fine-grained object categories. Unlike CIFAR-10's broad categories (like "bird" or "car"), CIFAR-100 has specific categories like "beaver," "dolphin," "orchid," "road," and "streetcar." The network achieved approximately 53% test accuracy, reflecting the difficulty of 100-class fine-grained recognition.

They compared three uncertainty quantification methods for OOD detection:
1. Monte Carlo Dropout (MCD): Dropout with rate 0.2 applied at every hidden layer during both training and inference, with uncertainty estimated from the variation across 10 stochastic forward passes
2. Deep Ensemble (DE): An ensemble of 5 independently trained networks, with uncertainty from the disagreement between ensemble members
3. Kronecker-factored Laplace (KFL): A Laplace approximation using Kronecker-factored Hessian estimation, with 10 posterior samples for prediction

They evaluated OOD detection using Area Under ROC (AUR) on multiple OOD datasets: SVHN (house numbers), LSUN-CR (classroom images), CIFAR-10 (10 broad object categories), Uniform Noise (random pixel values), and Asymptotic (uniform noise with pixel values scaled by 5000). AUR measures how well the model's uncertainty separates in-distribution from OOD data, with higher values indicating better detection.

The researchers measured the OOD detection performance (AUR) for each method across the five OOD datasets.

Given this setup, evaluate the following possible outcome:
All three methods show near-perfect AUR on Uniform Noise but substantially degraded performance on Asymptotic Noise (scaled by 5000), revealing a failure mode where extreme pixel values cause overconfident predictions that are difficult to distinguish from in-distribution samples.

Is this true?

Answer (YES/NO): NO